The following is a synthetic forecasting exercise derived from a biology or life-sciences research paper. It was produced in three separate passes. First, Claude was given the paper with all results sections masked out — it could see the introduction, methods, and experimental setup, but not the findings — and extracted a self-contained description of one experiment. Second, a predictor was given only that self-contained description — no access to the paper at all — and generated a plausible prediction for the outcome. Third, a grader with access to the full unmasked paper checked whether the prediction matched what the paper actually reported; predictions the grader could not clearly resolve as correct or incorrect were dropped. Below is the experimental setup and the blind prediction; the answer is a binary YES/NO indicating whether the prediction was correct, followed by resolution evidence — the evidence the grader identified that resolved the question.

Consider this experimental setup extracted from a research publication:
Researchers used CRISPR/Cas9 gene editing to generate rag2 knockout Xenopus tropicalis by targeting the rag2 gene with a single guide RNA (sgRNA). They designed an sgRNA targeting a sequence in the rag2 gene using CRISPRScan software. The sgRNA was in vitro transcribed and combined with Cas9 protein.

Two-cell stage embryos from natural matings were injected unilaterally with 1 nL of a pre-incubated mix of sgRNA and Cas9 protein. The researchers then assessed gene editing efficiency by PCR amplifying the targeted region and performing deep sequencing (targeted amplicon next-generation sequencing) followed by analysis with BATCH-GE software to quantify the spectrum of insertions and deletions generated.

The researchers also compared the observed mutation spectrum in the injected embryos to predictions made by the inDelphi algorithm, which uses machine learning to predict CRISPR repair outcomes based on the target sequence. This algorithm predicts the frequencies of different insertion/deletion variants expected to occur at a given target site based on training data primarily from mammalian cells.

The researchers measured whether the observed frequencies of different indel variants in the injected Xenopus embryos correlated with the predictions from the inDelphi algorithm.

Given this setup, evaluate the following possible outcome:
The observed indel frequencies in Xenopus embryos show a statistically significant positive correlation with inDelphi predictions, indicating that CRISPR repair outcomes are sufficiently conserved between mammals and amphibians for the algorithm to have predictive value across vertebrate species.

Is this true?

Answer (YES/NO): YES